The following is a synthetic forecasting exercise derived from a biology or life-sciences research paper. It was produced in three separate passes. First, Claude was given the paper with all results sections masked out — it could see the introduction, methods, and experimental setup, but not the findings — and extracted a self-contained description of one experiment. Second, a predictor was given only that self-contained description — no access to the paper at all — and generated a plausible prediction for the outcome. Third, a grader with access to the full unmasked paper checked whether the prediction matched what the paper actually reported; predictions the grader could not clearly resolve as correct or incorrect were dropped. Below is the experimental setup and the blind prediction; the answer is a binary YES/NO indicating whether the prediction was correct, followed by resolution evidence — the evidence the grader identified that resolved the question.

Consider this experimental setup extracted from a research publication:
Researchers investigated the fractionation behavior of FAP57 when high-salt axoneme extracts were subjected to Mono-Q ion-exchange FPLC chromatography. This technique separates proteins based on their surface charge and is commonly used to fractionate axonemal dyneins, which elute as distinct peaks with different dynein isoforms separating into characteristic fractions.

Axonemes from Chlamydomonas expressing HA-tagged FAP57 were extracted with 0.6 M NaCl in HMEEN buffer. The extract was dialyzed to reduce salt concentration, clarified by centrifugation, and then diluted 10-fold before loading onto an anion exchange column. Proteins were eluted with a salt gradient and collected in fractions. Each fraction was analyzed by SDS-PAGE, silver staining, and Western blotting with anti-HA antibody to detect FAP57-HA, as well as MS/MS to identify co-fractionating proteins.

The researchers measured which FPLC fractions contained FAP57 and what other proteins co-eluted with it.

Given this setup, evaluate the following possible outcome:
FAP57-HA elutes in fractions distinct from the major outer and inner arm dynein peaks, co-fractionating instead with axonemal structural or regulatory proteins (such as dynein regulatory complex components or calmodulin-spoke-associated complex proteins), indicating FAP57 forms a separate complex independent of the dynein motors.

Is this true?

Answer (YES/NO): NO